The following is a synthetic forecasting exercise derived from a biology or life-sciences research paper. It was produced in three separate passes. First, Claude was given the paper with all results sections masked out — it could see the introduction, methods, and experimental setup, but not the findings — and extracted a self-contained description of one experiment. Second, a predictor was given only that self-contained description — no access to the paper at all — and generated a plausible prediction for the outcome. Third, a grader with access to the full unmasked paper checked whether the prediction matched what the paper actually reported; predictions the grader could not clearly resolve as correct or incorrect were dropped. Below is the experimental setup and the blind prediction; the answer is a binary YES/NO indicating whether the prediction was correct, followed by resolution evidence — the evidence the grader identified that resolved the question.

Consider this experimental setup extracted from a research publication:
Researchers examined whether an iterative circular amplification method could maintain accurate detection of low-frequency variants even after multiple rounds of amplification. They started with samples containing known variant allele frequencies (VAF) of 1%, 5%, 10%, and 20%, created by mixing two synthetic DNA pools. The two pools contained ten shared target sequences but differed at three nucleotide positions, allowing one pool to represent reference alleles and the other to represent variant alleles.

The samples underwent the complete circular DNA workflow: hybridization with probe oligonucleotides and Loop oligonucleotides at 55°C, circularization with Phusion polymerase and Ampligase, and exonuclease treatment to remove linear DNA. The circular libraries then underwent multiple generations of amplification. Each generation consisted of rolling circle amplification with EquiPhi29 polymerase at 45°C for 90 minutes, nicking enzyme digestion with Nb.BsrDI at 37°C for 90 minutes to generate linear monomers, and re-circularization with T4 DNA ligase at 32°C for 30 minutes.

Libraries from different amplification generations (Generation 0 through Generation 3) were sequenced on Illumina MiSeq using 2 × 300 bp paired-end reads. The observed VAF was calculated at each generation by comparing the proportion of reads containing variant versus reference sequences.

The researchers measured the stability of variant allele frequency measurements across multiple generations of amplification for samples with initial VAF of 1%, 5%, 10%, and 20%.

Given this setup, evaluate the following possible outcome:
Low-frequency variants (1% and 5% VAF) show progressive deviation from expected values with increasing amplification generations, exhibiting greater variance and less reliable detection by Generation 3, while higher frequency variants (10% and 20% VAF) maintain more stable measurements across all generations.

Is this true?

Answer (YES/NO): NO